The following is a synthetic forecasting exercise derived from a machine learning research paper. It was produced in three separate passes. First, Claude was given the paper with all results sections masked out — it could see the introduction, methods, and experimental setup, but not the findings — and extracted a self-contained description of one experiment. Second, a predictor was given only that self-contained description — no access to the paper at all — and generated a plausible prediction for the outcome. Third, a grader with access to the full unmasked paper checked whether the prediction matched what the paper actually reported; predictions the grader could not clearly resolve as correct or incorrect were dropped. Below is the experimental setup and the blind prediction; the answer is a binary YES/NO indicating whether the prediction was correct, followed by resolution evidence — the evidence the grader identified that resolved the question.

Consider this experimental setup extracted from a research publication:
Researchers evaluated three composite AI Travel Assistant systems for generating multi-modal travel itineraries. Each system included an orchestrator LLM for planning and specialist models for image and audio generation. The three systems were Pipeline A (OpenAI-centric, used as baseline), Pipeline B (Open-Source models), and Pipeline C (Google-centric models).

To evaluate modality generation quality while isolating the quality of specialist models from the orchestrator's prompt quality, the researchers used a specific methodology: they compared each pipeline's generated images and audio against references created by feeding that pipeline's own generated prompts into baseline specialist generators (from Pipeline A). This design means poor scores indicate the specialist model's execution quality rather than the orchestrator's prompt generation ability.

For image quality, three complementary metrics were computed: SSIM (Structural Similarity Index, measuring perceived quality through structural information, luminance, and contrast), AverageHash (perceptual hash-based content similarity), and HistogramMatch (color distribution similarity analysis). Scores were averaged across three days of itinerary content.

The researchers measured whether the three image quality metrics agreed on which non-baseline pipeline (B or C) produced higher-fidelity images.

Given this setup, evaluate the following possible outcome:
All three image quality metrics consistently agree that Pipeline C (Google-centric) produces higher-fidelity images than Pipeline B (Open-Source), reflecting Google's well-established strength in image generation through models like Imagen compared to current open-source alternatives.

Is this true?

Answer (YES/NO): NO